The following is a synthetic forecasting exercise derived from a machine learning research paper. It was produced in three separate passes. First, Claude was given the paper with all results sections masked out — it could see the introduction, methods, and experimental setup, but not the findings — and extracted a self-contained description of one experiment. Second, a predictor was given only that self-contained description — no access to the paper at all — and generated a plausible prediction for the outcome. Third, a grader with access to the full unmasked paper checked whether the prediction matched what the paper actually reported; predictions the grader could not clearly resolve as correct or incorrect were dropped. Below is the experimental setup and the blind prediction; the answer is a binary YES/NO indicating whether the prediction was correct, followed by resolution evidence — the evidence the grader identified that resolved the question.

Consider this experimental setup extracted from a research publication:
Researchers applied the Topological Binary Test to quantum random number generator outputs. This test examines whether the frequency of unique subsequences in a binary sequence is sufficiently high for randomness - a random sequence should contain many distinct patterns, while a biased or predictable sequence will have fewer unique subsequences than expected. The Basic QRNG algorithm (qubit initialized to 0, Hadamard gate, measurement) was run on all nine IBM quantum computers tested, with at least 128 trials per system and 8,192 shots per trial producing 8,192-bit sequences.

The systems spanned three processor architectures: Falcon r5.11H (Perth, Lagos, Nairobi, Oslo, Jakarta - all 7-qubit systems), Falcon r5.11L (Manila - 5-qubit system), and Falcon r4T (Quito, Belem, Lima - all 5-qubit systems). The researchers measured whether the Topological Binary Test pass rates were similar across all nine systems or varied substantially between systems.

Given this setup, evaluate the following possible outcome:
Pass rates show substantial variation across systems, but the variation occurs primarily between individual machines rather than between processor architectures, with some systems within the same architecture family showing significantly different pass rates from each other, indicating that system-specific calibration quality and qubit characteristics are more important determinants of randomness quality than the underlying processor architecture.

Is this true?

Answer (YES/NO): YES